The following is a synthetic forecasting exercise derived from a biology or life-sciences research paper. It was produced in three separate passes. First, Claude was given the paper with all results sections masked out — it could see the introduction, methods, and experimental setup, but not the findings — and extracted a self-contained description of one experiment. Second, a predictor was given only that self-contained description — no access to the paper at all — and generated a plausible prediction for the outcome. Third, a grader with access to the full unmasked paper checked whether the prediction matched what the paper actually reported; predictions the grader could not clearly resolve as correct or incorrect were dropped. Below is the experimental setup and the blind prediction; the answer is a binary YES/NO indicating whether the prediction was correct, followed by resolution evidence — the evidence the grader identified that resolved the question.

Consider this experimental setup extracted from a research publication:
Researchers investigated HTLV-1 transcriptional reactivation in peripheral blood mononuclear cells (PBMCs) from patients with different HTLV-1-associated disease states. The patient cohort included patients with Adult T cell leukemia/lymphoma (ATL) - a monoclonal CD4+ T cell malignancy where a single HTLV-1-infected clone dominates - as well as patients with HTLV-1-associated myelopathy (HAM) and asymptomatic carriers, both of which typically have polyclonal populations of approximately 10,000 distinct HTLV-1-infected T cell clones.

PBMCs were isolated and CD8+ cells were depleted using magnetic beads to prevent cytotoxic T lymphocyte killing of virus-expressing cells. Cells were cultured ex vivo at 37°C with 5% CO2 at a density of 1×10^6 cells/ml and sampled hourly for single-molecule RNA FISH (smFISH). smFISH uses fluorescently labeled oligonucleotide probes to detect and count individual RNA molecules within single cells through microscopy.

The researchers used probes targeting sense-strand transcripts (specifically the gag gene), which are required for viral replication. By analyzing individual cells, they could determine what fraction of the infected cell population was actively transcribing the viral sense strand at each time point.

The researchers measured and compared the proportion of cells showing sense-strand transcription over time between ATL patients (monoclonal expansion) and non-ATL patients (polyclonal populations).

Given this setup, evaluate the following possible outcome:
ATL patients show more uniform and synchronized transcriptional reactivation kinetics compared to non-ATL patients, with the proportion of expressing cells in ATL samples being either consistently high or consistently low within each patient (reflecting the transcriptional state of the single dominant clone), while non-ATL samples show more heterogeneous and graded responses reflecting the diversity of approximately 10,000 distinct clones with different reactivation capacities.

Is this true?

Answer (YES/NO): NO